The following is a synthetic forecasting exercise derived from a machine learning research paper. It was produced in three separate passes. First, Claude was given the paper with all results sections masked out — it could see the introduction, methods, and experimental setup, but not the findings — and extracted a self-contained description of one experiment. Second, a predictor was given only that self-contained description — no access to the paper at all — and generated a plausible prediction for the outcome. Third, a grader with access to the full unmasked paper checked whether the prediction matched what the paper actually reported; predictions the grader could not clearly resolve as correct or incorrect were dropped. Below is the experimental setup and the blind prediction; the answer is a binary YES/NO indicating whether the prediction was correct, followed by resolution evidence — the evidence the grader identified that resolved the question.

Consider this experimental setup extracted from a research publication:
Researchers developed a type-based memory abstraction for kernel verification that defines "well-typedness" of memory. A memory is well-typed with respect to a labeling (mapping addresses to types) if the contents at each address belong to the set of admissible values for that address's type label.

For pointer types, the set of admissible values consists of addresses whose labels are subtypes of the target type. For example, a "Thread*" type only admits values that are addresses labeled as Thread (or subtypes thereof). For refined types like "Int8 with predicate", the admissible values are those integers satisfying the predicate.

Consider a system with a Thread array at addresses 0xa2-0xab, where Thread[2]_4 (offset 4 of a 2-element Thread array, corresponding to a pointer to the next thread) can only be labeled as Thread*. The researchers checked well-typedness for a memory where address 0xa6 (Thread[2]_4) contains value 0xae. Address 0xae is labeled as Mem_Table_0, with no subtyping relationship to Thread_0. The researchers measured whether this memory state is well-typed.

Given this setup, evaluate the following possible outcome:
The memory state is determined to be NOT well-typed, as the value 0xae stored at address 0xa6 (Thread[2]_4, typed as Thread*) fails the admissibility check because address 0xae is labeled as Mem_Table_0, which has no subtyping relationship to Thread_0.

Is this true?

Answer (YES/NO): YES